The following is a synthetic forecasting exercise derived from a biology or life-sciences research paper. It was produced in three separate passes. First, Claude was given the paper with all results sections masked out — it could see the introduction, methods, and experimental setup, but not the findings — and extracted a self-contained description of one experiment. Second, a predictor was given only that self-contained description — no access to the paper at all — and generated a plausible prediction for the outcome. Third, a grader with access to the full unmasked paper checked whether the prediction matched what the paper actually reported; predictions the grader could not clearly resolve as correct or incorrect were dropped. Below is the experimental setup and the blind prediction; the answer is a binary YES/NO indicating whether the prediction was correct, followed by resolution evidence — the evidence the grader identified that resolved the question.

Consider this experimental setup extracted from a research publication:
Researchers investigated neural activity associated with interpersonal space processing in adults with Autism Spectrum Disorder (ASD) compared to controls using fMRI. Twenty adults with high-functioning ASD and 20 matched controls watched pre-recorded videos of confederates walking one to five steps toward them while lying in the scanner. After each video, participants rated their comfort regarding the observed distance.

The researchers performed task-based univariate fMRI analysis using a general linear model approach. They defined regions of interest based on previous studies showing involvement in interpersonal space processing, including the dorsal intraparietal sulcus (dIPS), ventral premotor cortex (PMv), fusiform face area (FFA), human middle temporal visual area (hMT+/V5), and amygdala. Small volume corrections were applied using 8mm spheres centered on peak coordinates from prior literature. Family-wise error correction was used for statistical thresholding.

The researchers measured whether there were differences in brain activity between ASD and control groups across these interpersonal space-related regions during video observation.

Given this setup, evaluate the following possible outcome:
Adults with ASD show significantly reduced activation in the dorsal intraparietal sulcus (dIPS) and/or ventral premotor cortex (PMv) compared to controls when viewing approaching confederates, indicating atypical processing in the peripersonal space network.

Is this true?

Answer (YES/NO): YES